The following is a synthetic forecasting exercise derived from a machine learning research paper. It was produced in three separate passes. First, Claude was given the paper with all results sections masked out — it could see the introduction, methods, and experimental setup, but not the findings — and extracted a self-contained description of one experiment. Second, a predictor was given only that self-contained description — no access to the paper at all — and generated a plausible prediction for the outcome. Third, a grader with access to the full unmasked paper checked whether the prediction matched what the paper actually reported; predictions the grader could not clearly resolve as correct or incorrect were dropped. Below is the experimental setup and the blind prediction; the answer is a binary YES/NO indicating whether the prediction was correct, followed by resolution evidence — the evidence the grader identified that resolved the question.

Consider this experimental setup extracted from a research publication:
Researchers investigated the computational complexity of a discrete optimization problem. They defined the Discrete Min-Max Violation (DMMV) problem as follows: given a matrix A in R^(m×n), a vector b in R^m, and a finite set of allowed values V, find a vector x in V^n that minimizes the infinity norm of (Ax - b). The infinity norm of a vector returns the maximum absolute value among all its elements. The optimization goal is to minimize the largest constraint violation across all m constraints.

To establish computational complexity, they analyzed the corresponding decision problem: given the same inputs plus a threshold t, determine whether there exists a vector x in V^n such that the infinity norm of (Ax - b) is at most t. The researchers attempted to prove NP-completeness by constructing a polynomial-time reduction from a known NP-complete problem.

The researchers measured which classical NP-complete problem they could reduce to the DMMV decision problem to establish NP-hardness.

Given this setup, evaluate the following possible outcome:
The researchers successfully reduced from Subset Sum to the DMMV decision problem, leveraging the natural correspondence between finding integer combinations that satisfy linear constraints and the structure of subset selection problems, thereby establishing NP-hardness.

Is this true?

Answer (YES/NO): YES